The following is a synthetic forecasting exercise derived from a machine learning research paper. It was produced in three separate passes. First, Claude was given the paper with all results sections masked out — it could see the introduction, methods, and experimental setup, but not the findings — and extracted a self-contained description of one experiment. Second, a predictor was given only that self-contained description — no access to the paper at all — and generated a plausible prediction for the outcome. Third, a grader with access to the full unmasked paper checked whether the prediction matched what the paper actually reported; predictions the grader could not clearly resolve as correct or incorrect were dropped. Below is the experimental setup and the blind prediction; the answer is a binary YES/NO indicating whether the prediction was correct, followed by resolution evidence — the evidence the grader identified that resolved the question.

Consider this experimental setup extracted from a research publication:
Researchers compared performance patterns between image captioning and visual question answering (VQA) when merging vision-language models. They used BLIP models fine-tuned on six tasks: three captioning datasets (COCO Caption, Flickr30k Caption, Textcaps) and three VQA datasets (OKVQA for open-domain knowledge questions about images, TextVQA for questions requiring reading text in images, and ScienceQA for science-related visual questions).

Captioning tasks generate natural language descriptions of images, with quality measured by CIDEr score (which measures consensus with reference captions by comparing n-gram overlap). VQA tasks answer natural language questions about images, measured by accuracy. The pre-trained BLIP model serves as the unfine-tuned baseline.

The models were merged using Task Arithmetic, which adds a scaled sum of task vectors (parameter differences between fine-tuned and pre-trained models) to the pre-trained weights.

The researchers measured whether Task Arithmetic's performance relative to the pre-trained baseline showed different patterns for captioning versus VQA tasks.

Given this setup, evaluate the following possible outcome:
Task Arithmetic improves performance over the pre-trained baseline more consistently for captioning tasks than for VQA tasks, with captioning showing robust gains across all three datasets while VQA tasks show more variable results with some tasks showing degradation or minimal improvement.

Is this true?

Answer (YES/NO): YES